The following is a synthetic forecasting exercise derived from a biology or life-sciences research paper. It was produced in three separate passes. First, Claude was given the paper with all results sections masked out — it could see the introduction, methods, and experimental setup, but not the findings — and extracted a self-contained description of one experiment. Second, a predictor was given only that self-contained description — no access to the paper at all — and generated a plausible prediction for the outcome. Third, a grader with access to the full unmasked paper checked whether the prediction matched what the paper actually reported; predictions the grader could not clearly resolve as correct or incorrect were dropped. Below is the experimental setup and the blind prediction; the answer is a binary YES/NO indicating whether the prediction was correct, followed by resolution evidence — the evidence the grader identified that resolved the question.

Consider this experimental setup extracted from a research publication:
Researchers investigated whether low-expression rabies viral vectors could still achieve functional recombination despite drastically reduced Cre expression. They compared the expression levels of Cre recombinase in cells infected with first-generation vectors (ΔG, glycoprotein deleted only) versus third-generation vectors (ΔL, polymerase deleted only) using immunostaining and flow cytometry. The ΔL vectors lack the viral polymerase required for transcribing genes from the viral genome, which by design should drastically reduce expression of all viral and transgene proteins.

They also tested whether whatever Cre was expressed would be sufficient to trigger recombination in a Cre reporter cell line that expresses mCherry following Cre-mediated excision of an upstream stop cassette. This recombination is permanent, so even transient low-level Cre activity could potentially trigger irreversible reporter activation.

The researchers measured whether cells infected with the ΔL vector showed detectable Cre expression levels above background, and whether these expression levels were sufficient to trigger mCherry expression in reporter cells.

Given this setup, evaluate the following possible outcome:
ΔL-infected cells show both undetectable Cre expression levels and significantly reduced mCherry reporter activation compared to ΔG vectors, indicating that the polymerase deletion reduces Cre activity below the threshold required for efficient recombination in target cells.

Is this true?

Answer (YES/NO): NO